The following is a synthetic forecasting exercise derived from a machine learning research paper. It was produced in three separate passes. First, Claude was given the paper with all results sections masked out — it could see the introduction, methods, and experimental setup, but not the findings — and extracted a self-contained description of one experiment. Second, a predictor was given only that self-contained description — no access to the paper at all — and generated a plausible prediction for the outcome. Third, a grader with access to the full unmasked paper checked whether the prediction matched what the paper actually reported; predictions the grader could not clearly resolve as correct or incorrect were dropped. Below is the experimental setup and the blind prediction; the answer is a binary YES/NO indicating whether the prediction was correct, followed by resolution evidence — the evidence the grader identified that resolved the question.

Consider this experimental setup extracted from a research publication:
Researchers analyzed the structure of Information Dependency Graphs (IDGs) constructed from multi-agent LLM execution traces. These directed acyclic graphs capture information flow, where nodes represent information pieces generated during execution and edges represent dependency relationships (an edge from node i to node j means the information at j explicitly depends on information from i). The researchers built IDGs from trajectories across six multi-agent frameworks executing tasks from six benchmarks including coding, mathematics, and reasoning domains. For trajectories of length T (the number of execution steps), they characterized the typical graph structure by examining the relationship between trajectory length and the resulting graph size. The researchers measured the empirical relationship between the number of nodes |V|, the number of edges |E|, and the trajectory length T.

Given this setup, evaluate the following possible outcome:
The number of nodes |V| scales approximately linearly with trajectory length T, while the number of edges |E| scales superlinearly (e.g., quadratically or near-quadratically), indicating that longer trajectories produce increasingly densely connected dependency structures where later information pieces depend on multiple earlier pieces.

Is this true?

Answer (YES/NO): NO